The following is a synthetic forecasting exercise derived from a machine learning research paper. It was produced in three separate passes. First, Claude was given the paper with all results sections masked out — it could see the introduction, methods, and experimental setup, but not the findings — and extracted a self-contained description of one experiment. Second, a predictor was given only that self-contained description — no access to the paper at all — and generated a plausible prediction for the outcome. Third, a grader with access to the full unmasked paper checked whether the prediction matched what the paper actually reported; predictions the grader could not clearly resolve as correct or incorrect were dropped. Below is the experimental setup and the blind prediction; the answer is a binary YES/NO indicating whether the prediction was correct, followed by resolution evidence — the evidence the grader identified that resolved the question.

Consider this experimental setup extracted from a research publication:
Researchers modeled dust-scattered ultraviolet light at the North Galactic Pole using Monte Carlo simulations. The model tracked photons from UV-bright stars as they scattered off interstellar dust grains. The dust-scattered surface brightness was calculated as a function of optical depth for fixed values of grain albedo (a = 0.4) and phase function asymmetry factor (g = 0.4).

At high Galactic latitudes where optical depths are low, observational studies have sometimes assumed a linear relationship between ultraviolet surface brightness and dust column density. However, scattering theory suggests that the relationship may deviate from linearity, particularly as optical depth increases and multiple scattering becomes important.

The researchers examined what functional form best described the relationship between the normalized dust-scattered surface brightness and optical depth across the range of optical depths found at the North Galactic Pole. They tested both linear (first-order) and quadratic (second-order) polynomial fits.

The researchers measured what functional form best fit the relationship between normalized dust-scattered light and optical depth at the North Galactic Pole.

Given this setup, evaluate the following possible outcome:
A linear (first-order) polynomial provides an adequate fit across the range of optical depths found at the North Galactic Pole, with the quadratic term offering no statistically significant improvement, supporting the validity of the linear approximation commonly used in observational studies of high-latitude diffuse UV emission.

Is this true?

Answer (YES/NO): NO